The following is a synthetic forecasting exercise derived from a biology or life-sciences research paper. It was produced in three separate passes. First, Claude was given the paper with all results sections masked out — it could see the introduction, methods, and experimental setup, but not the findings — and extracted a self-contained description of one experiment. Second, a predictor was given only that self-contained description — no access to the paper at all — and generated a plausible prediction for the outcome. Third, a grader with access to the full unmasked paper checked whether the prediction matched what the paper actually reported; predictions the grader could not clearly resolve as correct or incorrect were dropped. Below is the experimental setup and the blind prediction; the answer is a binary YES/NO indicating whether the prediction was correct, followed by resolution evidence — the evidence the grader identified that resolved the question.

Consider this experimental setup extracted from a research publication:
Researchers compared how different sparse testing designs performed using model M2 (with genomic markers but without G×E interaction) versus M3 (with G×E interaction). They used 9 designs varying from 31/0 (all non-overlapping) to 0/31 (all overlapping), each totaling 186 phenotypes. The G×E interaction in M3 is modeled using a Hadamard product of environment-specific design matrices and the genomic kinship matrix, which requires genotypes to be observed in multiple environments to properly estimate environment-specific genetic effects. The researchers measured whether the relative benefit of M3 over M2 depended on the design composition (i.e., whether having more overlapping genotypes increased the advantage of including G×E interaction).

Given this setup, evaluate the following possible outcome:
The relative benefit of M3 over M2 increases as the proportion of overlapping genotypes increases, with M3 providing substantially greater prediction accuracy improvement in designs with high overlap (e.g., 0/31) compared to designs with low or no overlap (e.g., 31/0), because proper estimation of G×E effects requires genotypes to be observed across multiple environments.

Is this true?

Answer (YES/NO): NO